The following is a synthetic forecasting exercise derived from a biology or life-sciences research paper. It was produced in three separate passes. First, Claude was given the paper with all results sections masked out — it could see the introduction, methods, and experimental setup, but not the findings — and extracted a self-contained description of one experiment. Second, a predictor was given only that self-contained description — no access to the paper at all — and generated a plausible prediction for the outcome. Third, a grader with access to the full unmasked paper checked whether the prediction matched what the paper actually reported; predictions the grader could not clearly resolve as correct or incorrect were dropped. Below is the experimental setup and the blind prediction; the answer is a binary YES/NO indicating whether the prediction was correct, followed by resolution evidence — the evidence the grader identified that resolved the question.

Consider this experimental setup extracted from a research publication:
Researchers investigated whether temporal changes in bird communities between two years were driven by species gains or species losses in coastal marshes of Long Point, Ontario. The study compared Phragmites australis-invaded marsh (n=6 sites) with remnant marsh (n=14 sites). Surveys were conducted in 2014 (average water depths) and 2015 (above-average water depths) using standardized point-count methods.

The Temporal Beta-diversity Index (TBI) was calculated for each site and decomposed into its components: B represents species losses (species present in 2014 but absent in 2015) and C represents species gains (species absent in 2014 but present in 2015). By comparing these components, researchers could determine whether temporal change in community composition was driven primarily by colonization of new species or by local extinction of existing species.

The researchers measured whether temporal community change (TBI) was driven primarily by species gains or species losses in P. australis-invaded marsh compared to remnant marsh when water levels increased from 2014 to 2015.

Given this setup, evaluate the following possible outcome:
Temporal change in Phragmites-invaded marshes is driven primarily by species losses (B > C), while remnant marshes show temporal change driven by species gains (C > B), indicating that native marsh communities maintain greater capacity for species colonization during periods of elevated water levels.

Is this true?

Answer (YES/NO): YES